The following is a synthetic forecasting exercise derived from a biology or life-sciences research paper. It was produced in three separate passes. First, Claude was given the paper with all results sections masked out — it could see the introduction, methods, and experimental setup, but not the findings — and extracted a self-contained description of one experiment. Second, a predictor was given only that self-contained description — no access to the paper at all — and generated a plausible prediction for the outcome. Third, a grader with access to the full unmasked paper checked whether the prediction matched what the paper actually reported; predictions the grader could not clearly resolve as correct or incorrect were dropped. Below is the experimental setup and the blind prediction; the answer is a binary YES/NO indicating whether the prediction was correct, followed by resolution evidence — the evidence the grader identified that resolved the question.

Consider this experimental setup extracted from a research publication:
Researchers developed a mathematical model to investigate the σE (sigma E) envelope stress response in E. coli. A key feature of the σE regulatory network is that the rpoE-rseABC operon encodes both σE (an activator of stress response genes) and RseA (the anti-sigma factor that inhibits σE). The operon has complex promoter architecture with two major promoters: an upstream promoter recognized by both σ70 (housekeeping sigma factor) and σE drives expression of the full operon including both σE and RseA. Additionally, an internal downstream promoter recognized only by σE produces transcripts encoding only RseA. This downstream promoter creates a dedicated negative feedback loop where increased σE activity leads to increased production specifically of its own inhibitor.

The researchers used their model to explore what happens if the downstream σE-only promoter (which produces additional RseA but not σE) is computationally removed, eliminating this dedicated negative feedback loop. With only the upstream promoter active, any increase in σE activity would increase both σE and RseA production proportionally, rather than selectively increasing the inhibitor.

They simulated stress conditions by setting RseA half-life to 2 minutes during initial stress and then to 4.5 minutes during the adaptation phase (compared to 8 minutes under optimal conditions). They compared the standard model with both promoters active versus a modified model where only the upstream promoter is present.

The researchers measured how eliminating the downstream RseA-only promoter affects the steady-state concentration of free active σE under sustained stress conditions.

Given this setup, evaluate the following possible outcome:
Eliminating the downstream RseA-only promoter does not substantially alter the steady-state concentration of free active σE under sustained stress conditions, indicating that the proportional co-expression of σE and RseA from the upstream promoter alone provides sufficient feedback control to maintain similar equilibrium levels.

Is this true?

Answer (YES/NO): NO